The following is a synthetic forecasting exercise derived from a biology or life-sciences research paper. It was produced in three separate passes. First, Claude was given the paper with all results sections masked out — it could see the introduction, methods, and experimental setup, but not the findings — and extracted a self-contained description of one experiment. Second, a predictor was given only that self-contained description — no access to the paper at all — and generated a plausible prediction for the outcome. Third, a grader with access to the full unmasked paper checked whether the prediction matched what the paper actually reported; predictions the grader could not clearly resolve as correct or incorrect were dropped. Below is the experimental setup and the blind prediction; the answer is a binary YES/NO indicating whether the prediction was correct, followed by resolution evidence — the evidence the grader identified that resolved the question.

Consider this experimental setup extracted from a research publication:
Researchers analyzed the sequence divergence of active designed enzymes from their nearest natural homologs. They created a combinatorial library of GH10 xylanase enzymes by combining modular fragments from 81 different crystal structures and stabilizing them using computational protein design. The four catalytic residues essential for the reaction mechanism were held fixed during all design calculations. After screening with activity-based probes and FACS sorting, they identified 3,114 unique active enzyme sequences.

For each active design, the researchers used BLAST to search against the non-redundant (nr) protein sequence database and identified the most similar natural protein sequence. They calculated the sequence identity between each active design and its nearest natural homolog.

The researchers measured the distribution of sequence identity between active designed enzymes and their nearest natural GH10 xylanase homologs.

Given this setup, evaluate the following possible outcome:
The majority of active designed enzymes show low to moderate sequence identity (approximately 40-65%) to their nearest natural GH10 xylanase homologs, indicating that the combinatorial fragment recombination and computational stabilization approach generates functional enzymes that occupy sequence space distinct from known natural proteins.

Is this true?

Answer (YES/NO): NO